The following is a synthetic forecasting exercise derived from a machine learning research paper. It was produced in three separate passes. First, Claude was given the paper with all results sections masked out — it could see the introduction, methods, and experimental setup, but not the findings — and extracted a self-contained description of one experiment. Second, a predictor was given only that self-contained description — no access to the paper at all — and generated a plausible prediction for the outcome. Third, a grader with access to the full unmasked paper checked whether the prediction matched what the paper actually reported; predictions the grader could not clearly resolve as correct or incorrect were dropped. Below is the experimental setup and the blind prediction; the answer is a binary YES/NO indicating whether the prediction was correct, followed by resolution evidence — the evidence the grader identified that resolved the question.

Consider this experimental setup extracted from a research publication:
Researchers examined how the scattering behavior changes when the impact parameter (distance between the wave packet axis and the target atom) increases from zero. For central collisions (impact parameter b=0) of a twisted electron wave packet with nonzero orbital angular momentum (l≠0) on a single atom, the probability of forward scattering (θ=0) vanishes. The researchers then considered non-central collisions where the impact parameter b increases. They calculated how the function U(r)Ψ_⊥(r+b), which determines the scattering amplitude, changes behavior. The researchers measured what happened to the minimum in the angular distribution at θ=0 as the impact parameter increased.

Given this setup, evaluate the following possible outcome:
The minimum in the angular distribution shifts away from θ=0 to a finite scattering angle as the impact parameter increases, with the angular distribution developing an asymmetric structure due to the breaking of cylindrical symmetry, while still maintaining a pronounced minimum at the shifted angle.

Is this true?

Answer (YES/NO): NO